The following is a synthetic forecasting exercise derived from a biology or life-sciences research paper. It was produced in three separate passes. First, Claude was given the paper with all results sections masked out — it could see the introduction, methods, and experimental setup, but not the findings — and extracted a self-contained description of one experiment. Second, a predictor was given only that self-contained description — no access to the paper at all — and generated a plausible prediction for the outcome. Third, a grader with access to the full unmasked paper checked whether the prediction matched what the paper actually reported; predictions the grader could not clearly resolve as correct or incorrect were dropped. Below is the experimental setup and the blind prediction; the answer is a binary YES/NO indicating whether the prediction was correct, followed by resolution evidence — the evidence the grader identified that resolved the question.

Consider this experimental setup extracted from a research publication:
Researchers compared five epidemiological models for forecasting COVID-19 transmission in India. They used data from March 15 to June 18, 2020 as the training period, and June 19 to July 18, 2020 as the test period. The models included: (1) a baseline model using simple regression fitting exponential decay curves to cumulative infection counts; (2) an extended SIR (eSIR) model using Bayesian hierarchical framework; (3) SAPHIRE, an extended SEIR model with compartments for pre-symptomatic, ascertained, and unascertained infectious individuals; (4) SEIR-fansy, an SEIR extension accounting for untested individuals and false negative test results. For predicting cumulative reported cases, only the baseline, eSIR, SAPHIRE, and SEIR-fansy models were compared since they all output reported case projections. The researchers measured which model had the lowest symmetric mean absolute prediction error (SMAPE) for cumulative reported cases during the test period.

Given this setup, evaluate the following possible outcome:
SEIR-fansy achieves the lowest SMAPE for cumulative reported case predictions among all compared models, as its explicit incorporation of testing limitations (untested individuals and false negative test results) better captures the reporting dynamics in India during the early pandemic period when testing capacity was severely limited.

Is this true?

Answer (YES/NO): NO